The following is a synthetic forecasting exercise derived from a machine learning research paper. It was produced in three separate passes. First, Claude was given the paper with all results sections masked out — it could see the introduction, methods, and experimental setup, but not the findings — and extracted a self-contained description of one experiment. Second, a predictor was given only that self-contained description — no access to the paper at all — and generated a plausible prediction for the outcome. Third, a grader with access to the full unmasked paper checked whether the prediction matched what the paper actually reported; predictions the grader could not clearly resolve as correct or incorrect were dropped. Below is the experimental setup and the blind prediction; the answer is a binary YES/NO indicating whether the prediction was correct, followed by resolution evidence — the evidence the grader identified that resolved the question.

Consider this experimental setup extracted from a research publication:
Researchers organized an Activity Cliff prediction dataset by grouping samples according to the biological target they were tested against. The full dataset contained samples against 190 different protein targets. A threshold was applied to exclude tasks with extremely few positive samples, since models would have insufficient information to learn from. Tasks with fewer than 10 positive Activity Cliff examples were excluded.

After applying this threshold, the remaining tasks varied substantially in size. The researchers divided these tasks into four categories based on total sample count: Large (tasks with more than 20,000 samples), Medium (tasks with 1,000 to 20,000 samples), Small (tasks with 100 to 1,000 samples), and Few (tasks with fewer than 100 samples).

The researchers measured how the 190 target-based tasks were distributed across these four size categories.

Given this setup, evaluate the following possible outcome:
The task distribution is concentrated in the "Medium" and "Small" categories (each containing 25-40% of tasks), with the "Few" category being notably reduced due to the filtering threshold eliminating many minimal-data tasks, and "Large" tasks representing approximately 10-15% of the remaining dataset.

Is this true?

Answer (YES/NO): NO